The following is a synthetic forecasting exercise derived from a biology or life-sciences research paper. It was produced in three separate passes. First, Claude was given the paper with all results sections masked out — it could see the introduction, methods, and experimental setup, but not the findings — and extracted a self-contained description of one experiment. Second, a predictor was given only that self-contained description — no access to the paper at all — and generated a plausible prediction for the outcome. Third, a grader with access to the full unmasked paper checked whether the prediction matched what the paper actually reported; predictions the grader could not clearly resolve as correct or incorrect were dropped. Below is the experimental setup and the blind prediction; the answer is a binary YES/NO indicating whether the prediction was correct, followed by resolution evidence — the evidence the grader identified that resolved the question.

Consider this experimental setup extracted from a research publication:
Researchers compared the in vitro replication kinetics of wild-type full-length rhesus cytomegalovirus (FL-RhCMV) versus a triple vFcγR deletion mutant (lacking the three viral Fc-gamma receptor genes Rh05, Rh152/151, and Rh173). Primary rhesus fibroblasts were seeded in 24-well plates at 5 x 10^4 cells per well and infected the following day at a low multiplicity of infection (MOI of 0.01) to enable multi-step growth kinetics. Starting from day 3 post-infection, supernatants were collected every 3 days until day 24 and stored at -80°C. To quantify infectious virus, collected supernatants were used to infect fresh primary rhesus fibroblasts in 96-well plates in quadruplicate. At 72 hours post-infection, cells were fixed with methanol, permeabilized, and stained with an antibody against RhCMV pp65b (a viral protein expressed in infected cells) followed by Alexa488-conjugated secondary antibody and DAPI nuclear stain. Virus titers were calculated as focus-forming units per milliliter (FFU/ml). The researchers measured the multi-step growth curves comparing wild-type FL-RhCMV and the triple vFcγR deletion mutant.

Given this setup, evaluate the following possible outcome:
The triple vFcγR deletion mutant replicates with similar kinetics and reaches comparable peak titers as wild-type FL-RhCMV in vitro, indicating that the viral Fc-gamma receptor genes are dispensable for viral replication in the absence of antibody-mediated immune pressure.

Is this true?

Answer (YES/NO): YES